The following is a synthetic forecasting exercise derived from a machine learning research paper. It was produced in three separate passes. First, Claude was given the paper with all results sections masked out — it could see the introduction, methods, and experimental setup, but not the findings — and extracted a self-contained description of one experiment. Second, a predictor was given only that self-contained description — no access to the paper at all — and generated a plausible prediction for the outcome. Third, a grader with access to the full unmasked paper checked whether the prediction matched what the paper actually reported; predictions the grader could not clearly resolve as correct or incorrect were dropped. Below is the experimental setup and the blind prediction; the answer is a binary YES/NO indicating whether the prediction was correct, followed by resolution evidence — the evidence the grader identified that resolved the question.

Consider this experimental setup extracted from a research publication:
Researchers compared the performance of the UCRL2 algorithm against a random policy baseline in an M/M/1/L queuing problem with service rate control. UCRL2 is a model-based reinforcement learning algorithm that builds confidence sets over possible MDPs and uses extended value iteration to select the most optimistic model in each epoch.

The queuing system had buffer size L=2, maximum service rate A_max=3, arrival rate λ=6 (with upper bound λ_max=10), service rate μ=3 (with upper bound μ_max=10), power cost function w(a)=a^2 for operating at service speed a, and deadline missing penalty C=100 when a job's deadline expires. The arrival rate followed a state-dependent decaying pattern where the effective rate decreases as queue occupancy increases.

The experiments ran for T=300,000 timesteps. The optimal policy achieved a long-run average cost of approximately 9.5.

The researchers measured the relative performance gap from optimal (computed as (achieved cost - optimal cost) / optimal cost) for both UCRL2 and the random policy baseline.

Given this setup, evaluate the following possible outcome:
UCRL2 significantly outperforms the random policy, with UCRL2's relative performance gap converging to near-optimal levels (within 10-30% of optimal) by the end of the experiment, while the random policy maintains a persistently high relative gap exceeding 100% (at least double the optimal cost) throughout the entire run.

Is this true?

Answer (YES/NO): NO